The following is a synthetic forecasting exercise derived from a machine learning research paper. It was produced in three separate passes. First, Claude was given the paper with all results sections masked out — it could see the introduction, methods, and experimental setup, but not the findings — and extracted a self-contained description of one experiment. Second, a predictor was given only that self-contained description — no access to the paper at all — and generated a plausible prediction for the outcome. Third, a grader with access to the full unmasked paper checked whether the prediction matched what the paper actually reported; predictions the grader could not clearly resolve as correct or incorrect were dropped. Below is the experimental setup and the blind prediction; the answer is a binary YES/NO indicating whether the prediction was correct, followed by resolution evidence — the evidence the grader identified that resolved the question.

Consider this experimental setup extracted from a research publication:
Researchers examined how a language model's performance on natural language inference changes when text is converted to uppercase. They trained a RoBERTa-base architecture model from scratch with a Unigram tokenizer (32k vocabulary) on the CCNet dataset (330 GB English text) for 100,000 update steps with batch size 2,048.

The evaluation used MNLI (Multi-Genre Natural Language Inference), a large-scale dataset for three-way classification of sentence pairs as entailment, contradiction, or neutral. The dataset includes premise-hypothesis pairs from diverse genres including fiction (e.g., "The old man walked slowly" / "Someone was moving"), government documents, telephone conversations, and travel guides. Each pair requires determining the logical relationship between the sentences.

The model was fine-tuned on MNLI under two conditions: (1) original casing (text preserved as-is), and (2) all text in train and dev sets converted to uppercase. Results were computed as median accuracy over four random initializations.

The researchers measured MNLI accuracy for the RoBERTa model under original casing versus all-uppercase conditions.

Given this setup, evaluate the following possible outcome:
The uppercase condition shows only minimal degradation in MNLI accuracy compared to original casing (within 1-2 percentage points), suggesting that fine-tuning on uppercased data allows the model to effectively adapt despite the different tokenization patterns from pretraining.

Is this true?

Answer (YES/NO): NO